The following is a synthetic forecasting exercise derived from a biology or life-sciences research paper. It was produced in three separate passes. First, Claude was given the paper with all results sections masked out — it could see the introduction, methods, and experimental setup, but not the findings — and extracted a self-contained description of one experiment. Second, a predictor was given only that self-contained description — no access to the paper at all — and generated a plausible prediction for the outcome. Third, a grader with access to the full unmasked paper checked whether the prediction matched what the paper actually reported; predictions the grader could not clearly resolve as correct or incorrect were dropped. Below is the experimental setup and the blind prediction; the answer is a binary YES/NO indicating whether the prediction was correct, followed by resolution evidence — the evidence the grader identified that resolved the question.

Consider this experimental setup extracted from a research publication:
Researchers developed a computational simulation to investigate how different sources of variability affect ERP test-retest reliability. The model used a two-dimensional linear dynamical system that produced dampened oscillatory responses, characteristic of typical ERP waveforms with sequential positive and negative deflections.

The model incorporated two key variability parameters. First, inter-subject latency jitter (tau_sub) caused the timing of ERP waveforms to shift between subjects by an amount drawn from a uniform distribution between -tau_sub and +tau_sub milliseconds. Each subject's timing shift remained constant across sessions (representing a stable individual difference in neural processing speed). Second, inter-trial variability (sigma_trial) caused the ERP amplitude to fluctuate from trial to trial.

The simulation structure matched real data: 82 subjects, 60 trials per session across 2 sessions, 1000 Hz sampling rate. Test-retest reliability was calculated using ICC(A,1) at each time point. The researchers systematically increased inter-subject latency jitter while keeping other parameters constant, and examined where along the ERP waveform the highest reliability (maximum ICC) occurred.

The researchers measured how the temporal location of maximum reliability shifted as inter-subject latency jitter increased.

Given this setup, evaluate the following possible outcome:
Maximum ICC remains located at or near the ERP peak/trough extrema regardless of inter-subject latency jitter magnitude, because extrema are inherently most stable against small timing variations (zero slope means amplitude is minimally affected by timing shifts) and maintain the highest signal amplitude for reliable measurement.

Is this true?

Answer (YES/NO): NO